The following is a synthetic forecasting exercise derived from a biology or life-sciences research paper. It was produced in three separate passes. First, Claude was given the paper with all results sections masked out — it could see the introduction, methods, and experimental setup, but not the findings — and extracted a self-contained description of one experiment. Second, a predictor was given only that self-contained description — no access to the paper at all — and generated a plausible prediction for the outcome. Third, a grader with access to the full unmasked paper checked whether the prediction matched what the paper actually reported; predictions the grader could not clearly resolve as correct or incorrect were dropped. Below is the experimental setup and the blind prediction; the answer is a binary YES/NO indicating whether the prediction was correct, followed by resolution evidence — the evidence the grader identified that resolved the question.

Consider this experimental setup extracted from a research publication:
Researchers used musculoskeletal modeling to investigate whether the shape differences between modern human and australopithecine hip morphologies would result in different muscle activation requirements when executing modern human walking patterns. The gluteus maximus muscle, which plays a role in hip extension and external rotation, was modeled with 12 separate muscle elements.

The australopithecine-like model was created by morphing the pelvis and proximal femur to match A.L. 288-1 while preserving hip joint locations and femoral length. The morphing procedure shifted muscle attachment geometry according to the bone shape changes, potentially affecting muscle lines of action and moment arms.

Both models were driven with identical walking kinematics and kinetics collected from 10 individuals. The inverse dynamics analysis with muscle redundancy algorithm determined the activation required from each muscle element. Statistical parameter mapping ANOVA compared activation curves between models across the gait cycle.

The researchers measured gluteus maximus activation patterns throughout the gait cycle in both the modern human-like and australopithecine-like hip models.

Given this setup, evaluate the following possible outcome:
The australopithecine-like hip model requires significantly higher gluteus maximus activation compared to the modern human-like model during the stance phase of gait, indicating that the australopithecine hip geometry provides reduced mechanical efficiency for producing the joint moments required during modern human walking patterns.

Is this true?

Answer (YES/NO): NO